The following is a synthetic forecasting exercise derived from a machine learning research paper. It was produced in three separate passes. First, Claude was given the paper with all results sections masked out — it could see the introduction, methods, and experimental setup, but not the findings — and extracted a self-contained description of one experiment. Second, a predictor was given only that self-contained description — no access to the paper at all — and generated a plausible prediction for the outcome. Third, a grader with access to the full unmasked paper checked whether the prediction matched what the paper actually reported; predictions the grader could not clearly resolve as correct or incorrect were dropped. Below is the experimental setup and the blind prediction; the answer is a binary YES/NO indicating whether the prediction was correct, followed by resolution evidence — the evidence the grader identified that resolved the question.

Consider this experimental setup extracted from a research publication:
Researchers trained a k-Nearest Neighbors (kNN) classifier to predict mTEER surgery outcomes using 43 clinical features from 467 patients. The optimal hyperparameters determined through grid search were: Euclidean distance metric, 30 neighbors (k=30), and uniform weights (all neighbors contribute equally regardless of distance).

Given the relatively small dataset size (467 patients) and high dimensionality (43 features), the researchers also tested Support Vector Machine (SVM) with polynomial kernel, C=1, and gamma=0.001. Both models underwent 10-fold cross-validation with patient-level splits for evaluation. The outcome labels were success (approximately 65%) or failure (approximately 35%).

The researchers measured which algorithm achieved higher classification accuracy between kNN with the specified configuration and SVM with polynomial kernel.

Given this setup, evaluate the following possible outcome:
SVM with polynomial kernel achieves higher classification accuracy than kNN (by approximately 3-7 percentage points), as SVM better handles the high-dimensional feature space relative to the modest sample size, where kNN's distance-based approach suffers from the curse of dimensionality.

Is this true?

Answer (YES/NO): YES